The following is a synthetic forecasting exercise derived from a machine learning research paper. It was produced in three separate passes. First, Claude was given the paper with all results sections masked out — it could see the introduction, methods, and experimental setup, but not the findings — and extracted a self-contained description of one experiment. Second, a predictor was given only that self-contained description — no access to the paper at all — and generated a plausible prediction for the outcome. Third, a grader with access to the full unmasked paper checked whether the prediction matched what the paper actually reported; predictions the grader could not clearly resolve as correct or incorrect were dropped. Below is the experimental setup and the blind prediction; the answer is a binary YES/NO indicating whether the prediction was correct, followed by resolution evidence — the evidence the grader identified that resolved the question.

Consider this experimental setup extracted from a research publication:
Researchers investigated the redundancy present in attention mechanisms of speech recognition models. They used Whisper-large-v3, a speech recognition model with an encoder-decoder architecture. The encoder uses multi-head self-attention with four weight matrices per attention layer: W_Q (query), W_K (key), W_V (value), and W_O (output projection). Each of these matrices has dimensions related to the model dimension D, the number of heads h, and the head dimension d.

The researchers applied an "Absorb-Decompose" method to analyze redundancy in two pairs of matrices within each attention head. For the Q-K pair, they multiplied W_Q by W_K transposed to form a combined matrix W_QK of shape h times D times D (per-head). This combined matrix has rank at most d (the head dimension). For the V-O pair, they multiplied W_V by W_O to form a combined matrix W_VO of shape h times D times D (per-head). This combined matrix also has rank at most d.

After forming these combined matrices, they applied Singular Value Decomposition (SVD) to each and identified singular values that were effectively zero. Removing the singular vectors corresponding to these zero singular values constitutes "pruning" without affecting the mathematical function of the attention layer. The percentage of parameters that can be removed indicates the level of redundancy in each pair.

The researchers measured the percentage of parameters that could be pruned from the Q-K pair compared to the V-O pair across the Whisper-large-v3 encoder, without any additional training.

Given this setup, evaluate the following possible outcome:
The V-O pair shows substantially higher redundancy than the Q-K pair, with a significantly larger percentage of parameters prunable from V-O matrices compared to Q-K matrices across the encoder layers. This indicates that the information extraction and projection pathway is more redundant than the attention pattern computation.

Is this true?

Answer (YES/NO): NO